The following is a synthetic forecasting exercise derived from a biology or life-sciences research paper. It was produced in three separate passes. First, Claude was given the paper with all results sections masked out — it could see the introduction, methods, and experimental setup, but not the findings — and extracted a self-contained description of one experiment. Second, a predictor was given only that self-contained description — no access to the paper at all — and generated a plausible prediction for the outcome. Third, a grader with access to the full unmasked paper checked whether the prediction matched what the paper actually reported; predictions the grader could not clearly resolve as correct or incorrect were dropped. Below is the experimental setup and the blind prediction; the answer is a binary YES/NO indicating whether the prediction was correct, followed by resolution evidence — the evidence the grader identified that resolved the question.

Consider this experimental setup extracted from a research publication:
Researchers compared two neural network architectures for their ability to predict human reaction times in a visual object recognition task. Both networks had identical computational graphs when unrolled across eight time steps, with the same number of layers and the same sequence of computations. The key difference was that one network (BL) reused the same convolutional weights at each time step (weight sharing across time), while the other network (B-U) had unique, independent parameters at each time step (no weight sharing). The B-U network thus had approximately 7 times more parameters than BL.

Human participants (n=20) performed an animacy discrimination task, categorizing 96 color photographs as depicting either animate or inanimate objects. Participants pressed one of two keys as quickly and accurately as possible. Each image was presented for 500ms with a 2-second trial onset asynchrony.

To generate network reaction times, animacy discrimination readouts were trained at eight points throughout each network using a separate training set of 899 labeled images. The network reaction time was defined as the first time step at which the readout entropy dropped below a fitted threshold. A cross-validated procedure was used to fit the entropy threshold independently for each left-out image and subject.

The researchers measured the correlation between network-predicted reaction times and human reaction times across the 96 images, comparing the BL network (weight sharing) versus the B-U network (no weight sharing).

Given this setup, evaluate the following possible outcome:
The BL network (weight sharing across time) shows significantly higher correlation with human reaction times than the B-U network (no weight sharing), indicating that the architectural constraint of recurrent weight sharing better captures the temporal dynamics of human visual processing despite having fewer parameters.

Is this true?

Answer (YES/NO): YES